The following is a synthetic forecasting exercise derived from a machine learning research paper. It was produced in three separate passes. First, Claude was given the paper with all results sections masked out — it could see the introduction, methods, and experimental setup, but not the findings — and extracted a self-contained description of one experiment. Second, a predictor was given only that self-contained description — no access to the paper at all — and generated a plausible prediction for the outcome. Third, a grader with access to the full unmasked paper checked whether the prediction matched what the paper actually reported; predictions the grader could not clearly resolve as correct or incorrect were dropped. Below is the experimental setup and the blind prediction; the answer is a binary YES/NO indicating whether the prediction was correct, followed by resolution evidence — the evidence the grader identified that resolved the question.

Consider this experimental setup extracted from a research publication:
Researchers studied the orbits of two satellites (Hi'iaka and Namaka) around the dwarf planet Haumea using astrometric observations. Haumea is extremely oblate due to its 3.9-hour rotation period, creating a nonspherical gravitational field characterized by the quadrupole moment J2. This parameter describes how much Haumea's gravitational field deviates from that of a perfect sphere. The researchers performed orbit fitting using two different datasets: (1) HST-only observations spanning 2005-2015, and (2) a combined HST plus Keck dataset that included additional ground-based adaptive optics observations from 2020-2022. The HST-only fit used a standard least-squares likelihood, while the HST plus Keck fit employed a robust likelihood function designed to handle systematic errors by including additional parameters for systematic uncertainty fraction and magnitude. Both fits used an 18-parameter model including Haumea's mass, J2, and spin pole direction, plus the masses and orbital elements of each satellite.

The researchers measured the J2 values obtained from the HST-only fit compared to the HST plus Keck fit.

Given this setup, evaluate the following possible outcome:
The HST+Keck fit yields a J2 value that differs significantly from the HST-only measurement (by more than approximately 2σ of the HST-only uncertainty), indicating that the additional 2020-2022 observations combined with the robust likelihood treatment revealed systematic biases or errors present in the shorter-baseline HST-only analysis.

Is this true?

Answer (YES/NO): NO